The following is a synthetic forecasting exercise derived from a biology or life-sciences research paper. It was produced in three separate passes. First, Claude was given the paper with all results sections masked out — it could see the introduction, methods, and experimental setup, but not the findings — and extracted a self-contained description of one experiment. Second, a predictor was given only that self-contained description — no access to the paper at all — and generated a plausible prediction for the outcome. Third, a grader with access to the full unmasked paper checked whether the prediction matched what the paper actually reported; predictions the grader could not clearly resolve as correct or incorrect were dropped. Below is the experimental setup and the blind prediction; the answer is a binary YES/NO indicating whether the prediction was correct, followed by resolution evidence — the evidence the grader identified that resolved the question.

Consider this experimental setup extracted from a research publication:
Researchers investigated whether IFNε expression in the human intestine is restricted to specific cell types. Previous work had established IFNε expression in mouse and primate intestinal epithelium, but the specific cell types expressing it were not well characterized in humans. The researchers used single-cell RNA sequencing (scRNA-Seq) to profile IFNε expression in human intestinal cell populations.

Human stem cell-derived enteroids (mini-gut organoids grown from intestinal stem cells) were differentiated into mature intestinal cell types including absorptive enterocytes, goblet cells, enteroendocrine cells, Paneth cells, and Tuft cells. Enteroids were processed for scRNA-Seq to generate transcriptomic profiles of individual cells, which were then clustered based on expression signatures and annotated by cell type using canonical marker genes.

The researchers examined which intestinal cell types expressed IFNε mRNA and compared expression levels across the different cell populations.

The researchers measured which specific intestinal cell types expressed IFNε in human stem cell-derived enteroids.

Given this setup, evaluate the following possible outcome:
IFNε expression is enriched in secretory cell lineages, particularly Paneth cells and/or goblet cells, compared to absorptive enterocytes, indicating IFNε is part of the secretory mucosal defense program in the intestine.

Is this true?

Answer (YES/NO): NO